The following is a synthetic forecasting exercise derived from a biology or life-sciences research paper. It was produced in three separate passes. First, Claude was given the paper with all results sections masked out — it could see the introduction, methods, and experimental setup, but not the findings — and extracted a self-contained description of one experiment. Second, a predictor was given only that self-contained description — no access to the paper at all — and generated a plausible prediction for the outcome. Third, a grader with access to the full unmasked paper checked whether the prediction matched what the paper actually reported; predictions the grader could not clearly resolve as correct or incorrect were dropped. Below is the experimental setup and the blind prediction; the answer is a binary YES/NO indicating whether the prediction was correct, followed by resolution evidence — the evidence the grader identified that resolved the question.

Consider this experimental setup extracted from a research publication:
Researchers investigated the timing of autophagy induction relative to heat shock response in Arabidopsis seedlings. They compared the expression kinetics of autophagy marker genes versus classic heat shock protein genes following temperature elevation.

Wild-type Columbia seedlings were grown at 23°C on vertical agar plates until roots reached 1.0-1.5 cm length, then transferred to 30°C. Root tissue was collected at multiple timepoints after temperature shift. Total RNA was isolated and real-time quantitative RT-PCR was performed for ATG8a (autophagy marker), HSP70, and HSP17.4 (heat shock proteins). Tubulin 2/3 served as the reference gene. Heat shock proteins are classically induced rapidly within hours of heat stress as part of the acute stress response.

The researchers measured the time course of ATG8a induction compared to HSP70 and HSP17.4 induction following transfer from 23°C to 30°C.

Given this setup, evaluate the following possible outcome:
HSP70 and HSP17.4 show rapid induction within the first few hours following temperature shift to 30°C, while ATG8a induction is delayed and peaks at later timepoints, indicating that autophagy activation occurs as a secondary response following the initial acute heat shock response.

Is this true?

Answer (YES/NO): NO